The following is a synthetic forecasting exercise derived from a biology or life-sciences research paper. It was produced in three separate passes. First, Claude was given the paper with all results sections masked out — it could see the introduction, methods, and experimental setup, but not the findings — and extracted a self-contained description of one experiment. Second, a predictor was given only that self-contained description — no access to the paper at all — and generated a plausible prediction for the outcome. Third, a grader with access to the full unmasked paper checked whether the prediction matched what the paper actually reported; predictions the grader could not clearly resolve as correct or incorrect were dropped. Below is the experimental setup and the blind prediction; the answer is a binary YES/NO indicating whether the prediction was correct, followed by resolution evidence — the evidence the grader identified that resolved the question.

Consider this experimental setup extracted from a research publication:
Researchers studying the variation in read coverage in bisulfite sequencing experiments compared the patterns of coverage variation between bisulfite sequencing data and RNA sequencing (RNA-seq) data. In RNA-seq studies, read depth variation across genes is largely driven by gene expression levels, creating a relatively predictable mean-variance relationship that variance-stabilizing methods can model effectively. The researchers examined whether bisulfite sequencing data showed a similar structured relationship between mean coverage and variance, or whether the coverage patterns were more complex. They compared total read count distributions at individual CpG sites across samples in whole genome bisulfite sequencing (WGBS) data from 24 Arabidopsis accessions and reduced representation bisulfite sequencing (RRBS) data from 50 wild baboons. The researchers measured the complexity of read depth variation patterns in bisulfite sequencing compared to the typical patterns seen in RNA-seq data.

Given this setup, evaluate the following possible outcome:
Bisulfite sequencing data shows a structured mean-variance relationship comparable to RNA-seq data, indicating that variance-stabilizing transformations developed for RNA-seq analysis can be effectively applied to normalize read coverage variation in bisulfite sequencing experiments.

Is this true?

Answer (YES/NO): NO